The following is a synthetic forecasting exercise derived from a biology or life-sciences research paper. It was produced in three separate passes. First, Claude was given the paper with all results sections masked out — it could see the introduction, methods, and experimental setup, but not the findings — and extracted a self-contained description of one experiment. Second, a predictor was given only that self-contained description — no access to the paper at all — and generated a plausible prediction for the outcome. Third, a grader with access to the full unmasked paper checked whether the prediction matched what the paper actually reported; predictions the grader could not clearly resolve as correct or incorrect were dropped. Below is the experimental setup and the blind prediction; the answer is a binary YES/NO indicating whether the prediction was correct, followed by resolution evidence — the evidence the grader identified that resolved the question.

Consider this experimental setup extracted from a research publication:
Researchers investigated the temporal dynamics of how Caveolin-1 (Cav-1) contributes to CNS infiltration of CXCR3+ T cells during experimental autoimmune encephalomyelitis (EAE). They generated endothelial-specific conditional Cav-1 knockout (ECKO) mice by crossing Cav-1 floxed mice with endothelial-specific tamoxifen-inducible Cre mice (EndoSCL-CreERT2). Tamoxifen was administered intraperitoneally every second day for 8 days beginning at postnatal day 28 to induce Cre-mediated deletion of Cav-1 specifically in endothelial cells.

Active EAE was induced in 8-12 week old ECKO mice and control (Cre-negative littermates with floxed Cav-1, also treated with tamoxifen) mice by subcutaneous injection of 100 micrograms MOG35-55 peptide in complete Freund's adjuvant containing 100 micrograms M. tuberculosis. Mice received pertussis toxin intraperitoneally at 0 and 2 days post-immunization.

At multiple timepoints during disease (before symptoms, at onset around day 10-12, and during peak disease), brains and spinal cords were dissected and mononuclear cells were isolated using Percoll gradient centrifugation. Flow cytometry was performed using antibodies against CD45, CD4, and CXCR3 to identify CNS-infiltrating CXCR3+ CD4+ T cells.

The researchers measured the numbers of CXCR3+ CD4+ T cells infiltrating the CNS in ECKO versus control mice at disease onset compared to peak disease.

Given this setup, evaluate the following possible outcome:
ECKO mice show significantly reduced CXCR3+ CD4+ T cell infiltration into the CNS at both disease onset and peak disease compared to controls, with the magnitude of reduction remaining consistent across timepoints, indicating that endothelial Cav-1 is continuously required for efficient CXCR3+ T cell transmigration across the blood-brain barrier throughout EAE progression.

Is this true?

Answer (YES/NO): NO